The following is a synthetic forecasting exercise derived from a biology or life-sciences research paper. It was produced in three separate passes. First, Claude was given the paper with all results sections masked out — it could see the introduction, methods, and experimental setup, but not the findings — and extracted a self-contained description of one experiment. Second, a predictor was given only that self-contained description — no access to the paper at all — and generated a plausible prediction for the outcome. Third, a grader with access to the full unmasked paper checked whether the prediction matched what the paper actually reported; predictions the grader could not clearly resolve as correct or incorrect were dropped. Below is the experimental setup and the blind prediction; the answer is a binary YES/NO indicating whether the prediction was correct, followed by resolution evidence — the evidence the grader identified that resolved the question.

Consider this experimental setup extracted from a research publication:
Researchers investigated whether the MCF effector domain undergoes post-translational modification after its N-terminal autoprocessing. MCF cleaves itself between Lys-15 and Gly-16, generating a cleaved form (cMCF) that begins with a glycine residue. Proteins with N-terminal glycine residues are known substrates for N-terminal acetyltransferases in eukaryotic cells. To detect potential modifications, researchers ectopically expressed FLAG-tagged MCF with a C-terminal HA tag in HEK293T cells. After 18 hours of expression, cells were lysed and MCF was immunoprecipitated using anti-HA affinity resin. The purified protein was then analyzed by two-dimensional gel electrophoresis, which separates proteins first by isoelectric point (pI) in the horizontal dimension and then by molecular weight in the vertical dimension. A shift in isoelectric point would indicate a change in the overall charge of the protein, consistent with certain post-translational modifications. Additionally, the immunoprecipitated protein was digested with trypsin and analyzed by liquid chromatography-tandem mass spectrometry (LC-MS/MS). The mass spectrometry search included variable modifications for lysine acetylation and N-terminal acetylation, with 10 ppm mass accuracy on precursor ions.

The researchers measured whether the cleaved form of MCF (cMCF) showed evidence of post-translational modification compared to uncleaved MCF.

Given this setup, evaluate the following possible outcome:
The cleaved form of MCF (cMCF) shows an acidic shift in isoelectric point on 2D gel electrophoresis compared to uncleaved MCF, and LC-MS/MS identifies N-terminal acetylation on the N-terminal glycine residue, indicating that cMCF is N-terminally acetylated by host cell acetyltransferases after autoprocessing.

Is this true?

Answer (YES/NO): YES